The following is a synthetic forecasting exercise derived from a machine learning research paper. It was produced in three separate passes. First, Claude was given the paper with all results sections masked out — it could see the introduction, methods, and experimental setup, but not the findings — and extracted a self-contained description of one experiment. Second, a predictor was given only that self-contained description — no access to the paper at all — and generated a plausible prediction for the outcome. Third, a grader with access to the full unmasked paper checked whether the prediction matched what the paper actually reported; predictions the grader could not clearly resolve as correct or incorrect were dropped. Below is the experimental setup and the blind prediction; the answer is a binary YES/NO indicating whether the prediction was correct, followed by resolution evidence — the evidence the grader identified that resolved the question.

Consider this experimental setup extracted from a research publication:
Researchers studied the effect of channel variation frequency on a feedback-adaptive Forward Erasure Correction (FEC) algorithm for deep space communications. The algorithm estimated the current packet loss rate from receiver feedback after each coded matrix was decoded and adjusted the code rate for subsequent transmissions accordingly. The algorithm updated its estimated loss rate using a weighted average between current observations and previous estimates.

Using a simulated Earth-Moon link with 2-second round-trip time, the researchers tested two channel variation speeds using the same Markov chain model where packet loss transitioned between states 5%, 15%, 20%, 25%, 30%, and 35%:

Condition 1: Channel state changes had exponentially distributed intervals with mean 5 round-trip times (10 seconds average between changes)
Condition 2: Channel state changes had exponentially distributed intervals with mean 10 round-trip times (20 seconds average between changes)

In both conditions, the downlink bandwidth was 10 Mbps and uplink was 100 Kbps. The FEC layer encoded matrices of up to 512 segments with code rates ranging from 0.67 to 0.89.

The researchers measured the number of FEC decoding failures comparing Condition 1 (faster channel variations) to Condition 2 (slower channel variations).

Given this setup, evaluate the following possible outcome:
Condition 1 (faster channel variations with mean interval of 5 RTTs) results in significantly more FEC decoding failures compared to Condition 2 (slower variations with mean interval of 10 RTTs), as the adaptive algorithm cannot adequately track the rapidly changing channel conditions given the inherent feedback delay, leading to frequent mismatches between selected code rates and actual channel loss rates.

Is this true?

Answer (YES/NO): YES